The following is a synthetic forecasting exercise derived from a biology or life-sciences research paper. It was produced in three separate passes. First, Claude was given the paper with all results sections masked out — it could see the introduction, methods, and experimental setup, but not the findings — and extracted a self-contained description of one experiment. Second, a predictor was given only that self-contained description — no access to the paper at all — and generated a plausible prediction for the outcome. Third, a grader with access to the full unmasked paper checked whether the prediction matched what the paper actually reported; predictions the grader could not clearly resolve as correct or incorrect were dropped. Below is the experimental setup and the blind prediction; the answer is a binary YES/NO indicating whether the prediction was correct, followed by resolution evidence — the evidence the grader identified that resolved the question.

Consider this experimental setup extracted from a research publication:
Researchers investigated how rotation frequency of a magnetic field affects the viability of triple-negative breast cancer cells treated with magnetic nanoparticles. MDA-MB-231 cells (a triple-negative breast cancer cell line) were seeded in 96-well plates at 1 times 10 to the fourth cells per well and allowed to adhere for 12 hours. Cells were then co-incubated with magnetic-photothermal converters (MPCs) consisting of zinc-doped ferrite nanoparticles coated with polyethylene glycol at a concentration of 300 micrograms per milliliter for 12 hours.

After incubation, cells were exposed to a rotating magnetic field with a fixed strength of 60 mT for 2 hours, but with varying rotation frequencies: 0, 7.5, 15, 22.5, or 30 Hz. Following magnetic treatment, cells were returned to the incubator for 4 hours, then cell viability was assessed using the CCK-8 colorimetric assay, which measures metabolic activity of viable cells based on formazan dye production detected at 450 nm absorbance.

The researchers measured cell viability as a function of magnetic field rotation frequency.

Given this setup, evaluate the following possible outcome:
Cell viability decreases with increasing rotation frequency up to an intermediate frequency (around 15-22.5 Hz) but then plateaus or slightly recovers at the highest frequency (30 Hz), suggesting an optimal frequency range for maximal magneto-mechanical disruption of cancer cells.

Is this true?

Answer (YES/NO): YES